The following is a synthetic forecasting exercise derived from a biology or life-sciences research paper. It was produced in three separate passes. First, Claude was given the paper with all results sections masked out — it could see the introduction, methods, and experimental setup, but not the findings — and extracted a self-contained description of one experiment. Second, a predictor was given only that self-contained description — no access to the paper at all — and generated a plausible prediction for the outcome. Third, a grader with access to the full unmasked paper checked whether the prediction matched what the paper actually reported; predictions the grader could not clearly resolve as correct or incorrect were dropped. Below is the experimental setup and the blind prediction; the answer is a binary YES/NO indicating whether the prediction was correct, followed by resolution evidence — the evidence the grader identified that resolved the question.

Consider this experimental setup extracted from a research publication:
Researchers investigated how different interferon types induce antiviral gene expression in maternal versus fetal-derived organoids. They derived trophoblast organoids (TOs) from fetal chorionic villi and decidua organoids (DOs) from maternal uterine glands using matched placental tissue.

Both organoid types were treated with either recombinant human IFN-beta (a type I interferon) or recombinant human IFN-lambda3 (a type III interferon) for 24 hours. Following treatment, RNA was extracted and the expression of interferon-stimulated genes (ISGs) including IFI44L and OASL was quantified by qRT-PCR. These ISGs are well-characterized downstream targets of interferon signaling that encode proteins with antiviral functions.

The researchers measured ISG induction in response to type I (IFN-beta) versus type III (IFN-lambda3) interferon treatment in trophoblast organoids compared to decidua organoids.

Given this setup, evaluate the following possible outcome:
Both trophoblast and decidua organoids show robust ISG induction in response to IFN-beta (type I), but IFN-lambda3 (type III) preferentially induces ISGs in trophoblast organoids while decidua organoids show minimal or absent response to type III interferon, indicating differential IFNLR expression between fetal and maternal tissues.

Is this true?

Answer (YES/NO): NO